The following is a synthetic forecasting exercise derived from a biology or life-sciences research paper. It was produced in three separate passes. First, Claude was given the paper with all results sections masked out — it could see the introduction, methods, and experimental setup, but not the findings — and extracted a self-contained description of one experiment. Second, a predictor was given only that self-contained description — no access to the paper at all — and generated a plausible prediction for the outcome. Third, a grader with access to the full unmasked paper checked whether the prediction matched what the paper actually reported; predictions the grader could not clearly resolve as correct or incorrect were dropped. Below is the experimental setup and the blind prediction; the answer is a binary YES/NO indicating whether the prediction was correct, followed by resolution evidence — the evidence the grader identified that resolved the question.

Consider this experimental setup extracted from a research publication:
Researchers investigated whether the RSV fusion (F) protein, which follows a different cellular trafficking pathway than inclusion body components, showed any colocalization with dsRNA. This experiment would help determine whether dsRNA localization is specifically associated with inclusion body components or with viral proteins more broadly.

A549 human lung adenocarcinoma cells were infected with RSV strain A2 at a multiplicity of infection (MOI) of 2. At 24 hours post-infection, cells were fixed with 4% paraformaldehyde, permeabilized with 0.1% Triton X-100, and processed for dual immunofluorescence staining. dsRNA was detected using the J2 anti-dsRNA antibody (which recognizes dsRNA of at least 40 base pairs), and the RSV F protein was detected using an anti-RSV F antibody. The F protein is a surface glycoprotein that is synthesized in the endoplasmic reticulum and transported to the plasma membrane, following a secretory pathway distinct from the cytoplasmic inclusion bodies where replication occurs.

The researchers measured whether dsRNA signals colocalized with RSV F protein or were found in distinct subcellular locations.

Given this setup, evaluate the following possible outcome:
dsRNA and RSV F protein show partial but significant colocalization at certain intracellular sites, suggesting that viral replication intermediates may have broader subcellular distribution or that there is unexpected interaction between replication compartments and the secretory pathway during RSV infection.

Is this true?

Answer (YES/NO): NO